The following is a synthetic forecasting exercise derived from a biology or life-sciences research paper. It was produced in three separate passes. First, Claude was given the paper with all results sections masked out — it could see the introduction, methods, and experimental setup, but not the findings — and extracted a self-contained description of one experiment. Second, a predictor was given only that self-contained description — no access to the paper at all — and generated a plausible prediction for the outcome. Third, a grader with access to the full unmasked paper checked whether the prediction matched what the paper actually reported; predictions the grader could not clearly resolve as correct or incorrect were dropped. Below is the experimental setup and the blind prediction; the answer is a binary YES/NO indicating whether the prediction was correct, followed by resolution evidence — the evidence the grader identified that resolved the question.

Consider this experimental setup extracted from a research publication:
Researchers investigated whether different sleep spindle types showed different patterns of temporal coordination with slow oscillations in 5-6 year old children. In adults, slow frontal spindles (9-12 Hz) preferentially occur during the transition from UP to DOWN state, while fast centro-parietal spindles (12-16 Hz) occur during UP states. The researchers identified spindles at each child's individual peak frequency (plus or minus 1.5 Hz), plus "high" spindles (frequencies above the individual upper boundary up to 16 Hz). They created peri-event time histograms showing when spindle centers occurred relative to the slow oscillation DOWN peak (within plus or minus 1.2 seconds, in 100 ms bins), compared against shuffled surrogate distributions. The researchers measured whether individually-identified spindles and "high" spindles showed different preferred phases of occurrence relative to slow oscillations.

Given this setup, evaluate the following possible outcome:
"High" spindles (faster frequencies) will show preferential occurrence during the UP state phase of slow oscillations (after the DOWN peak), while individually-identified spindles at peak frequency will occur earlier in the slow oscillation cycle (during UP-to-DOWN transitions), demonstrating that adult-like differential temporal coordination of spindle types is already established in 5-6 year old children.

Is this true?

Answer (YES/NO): NO